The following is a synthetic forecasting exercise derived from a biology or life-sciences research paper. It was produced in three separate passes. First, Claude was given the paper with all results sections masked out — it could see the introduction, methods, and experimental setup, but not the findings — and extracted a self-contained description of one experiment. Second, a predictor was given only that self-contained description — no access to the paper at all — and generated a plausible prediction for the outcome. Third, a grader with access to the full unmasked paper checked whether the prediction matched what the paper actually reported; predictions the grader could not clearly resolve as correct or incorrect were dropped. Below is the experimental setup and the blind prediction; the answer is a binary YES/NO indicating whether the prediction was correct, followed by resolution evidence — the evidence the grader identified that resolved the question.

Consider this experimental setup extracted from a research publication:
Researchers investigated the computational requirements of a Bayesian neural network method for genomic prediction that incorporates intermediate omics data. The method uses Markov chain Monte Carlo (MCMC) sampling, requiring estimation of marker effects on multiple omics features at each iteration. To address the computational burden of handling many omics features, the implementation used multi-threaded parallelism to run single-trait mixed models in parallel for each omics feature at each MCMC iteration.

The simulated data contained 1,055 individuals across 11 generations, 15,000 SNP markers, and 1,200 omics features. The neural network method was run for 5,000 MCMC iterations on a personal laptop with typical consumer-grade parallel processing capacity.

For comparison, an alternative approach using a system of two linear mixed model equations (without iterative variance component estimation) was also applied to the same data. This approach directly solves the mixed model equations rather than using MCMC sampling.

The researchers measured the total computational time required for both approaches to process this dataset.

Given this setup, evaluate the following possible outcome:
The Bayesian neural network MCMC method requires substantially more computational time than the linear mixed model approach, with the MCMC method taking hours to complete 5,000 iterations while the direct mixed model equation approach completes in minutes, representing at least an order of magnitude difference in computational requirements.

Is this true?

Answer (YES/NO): YES